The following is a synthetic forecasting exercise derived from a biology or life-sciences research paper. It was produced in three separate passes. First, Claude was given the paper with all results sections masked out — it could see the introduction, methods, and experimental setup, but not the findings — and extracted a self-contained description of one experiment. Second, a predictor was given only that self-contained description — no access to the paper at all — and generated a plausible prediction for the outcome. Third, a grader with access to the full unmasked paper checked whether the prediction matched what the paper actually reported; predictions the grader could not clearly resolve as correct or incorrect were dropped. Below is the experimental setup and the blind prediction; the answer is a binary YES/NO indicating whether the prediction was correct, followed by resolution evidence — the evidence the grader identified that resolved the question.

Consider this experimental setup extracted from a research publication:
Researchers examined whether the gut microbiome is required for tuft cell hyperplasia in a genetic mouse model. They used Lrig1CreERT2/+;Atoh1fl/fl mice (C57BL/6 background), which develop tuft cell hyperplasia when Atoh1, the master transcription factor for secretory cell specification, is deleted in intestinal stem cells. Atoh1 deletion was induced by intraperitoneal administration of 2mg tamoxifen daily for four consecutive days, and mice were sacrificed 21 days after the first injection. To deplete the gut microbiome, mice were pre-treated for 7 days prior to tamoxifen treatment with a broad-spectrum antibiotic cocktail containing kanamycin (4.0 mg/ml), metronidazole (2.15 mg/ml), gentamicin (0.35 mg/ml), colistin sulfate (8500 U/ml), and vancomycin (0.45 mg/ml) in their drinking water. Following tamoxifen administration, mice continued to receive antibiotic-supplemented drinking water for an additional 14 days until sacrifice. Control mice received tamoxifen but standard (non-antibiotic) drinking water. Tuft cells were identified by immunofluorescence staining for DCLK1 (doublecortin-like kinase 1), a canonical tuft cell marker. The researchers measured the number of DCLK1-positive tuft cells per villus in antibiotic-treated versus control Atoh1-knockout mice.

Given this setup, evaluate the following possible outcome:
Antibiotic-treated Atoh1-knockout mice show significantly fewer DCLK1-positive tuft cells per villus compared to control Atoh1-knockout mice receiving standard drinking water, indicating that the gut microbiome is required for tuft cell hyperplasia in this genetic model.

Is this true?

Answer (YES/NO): YES